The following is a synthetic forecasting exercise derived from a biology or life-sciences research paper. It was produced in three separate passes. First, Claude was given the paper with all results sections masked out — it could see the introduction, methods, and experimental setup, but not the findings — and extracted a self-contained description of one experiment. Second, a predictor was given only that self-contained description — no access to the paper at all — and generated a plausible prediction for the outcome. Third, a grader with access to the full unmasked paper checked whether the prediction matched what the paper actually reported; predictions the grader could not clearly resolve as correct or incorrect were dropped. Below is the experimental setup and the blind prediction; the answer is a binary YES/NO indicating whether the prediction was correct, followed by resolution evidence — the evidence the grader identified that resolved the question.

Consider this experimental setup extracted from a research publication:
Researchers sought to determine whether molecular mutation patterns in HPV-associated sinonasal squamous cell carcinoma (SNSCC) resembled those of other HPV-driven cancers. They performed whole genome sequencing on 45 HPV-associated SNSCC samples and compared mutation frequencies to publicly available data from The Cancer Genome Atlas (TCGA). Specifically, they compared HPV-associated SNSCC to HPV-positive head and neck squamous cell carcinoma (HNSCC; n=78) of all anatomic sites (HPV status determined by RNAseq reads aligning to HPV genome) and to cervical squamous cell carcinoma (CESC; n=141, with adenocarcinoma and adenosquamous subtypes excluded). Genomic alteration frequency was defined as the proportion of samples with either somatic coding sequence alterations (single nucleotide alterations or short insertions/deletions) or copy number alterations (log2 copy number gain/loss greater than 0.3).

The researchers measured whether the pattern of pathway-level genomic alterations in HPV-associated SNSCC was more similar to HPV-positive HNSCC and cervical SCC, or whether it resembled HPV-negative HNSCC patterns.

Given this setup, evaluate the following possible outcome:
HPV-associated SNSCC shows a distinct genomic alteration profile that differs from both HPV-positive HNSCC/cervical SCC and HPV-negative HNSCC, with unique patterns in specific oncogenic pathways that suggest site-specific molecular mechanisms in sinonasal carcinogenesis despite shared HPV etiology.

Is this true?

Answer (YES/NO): NO